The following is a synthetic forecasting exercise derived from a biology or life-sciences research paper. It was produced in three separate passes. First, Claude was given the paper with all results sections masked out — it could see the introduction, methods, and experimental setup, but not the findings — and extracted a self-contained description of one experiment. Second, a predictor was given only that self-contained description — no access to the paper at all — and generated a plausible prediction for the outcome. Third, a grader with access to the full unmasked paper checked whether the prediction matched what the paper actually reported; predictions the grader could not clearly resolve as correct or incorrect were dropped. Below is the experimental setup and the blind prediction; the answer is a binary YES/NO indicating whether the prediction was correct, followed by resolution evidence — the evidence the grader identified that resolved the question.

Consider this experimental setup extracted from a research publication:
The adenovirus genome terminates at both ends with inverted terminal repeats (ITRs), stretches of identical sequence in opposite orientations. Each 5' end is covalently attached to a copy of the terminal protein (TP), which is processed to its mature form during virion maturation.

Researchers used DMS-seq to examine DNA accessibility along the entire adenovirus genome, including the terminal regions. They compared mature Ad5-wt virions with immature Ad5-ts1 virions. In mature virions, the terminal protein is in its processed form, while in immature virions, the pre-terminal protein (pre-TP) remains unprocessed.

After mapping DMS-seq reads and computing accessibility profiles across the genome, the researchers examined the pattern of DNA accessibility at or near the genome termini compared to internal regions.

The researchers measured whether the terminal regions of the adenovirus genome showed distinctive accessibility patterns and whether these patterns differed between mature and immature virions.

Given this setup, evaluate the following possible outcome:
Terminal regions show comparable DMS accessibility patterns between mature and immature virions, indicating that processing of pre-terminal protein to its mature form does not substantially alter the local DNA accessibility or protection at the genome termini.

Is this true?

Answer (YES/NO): NO